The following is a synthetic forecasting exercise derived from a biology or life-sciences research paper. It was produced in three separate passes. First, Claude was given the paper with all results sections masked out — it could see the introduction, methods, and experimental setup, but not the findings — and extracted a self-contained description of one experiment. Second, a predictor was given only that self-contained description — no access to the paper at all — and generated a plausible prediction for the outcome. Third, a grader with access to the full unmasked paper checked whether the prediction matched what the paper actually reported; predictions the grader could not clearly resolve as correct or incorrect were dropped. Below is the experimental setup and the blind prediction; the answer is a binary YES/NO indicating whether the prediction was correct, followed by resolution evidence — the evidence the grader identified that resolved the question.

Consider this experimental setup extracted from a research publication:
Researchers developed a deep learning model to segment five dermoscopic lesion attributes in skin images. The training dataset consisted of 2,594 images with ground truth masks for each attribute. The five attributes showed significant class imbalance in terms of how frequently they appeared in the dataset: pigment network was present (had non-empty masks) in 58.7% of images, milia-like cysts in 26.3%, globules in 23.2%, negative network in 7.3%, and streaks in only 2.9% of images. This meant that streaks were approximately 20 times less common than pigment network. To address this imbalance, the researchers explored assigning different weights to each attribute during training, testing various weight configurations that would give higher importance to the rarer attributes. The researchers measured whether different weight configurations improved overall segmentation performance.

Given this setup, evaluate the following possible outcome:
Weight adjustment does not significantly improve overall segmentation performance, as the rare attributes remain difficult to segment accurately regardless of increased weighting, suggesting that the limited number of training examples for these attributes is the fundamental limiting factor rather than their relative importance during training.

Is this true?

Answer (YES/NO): NO